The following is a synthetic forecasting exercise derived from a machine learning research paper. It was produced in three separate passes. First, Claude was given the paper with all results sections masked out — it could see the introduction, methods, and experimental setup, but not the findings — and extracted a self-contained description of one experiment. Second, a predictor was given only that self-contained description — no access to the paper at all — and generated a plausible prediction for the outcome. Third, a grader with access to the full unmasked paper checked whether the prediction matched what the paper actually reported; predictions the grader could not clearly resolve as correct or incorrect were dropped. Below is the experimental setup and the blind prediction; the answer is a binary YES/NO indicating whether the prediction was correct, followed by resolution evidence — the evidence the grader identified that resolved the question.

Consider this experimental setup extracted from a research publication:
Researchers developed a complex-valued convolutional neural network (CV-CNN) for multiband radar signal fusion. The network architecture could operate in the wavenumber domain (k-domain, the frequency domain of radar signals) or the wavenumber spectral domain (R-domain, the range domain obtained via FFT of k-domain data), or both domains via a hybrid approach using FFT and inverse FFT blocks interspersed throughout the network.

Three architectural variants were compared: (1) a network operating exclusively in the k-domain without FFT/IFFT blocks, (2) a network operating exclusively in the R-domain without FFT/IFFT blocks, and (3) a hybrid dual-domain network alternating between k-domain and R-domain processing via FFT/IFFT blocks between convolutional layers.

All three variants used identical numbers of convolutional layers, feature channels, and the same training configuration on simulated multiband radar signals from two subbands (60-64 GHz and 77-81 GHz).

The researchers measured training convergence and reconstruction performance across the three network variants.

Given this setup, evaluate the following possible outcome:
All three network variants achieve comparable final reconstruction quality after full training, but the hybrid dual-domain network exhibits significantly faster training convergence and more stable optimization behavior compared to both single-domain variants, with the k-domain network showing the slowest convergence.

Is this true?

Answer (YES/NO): NO